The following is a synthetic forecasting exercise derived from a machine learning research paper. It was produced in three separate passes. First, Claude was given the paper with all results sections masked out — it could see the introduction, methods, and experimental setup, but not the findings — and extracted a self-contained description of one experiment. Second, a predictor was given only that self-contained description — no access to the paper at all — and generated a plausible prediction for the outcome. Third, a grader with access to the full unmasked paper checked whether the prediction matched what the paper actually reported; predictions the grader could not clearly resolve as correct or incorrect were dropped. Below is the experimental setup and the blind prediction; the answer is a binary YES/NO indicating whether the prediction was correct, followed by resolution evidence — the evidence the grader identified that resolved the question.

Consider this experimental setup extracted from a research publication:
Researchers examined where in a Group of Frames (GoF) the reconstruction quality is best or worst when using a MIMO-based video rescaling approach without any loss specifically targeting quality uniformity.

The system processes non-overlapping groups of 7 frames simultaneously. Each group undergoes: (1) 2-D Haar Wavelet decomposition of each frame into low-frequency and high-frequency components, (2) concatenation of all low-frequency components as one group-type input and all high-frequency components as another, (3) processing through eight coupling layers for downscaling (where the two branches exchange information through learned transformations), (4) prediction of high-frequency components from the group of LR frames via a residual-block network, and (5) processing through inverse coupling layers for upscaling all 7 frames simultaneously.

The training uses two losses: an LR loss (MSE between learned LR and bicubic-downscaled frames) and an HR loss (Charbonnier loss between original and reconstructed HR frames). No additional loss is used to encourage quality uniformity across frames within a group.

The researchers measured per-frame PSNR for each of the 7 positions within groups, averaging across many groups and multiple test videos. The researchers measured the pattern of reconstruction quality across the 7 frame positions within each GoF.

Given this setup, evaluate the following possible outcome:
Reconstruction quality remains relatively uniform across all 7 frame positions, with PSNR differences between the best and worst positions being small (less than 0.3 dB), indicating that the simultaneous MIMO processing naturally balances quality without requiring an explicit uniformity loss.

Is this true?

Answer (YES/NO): NO